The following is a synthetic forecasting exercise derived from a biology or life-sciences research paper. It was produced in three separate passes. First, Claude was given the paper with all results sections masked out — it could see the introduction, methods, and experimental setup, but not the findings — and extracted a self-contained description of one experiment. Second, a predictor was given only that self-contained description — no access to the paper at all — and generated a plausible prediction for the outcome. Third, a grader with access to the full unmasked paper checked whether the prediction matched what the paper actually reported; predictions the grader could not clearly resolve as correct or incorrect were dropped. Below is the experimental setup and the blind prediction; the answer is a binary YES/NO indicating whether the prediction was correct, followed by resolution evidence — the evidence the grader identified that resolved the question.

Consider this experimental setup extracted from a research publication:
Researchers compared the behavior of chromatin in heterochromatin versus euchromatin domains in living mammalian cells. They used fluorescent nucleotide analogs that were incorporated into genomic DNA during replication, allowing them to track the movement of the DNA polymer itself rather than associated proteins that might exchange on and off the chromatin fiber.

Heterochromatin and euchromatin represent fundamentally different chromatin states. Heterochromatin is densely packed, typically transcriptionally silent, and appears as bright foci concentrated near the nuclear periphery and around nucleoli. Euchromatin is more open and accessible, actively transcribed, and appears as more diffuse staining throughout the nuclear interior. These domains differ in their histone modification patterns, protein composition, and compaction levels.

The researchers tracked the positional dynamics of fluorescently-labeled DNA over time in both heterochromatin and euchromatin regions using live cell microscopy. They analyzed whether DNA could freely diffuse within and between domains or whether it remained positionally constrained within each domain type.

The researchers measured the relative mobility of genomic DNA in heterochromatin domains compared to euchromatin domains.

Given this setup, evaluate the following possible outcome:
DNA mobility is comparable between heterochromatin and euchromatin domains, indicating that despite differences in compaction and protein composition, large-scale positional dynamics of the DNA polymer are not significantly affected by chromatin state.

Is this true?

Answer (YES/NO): YES